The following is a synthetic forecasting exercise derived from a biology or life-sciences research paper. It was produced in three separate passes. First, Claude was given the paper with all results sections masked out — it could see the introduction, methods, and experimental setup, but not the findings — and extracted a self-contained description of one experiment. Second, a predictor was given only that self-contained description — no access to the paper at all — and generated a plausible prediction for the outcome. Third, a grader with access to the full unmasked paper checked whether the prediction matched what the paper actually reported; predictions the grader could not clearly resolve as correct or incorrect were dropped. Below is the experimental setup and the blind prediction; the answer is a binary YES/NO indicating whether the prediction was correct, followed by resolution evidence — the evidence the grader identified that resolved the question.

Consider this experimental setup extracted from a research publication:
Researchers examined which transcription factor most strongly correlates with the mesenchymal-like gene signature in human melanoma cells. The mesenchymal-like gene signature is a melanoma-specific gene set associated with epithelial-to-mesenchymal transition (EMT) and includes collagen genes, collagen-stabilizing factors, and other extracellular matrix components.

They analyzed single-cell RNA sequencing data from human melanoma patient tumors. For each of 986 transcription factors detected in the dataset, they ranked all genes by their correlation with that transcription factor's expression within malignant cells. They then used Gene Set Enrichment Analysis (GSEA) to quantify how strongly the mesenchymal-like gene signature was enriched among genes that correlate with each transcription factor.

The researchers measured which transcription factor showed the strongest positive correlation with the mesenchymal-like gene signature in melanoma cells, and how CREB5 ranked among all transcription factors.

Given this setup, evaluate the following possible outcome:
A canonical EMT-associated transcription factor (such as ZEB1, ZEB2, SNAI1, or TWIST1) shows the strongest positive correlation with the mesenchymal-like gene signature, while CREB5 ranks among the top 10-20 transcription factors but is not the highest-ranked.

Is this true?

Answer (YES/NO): NO